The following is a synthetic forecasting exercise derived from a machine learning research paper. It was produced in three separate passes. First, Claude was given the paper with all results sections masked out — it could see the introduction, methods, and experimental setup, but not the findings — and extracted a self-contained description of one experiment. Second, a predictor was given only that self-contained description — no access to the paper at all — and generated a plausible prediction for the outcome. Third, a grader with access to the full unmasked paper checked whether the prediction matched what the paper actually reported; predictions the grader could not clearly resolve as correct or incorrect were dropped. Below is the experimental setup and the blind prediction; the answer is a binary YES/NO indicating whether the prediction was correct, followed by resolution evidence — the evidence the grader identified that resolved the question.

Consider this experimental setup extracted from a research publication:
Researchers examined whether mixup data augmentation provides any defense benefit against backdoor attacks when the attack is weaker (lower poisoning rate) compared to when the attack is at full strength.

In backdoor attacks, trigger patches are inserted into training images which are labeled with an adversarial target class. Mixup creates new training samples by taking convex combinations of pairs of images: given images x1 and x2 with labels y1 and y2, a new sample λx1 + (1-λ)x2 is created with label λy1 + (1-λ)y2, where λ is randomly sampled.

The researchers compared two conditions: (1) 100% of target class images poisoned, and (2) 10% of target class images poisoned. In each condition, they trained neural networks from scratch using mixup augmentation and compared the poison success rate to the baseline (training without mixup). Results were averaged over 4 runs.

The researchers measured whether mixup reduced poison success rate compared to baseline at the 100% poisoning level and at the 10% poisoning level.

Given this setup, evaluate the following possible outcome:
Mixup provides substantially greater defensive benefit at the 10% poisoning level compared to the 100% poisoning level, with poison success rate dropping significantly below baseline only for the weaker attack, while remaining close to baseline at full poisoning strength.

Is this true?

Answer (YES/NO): YES